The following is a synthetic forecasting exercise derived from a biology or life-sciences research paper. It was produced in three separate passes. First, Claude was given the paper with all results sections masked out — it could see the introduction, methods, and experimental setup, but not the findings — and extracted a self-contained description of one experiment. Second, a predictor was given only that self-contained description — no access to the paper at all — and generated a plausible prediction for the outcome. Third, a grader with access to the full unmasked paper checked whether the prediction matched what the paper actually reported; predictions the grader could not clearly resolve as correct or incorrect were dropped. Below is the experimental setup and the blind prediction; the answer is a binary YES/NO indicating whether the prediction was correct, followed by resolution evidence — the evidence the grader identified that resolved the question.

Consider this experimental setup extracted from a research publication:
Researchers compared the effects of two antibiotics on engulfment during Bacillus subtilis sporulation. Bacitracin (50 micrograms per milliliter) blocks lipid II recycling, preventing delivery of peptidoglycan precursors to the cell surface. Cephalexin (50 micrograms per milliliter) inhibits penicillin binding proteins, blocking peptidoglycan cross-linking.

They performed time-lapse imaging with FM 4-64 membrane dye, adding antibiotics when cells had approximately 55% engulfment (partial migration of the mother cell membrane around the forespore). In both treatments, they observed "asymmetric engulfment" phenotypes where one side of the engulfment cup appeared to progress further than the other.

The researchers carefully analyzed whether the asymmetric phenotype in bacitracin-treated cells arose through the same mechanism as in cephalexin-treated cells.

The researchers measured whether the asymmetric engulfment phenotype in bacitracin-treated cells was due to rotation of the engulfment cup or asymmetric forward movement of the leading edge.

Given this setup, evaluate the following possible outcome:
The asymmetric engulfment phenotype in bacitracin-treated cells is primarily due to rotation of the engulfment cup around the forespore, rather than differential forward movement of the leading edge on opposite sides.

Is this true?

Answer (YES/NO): NO